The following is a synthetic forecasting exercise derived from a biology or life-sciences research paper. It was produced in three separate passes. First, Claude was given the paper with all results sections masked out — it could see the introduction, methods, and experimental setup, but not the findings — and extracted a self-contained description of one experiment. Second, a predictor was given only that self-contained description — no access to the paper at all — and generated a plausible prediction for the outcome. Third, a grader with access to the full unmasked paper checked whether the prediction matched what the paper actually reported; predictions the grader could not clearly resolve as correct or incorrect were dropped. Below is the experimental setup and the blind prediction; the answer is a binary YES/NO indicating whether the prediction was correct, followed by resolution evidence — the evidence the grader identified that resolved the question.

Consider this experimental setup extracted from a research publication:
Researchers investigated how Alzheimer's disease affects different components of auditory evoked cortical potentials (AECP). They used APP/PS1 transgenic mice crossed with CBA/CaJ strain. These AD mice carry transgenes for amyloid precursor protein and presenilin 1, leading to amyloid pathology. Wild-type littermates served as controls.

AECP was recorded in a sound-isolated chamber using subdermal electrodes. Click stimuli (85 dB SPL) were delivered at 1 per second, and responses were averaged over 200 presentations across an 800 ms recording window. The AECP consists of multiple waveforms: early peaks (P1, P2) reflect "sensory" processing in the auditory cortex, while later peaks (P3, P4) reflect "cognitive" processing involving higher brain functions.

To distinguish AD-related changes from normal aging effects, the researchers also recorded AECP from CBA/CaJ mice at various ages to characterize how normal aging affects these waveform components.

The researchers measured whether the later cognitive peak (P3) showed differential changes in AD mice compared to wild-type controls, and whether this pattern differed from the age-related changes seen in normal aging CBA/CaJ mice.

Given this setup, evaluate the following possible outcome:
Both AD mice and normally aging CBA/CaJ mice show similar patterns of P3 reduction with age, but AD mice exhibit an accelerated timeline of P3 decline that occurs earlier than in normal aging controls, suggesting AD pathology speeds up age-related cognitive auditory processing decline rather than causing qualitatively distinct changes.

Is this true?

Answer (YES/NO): NO